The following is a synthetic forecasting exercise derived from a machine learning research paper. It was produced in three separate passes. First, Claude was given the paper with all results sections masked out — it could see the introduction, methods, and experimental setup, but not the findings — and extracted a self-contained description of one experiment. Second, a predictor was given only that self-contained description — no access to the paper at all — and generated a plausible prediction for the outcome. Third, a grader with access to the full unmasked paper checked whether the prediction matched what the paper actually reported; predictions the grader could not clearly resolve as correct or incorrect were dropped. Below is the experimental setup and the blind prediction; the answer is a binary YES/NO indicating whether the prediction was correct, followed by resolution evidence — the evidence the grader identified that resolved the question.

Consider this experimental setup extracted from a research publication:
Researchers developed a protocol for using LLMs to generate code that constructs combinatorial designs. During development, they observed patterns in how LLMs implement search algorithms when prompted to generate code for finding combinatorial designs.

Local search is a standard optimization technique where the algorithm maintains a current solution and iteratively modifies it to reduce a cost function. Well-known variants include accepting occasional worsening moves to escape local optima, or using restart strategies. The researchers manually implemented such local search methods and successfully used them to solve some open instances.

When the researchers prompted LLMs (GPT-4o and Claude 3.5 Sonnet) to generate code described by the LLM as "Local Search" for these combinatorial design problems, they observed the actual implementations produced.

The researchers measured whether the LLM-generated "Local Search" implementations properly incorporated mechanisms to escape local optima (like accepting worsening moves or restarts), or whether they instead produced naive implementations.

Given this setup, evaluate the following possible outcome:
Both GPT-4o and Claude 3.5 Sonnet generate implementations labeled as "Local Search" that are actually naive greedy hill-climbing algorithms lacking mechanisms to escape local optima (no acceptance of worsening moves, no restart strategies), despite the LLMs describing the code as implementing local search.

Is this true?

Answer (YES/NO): NO